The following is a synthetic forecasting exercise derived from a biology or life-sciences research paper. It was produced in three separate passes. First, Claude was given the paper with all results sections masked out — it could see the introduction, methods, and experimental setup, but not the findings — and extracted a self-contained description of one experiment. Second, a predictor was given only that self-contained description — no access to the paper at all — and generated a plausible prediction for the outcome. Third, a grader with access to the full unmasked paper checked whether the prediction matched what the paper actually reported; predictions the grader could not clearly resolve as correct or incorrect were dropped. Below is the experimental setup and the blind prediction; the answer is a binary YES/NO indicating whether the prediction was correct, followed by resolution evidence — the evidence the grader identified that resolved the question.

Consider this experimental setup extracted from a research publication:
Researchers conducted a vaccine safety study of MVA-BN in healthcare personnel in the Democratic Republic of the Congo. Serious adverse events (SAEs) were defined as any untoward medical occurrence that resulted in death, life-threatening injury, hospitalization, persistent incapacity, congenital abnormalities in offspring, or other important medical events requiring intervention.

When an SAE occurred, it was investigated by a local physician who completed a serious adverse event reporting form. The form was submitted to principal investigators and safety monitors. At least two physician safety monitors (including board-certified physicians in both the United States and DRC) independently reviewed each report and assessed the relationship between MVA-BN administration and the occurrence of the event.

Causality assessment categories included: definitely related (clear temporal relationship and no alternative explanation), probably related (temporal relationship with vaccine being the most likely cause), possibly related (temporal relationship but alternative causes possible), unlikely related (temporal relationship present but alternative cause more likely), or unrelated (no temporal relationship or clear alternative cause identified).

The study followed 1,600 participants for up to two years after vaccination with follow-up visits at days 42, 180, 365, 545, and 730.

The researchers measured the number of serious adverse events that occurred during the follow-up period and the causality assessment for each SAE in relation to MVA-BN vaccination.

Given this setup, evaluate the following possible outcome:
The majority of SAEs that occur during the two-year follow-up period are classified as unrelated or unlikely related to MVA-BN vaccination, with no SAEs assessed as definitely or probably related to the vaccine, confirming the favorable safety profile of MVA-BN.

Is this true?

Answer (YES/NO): YES